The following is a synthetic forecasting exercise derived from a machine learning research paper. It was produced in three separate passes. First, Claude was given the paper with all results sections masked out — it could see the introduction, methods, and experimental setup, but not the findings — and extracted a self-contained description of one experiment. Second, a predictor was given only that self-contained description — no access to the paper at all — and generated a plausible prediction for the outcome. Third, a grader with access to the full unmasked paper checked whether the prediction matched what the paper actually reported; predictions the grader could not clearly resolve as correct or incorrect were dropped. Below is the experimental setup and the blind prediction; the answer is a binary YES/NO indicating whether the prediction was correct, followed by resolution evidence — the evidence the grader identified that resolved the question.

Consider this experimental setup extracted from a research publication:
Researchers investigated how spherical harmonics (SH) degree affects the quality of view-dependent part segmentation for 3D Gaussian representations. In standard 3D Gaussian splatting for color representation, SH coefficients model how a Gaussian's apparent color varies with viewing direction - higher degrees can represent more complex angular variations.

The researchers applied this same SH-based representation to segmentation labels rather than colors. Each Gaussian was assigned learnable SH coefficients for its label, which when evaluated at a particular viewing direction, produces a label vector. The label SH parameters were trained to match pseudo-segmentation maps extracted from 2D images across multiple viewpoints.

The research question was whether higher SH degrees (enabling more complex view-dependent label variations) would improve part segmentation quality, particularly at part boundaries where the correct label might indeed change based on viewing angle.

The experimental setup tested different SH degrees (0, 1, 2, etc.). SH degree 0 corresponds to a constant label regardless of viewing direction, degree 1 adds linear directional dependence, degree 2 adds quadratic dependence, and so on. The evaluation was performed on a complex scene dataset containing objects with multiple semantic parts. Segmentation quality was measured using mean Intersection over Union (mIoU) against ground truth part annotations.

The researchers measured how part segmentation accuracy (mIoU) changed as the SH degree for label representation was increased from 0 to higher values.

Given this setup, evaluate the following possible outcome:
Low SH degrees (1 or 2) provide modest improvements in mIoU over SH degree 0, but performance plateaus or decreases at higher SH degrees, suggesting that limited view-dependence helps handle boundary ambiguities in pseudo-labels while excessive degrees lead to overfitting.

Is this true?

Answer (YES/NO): NO